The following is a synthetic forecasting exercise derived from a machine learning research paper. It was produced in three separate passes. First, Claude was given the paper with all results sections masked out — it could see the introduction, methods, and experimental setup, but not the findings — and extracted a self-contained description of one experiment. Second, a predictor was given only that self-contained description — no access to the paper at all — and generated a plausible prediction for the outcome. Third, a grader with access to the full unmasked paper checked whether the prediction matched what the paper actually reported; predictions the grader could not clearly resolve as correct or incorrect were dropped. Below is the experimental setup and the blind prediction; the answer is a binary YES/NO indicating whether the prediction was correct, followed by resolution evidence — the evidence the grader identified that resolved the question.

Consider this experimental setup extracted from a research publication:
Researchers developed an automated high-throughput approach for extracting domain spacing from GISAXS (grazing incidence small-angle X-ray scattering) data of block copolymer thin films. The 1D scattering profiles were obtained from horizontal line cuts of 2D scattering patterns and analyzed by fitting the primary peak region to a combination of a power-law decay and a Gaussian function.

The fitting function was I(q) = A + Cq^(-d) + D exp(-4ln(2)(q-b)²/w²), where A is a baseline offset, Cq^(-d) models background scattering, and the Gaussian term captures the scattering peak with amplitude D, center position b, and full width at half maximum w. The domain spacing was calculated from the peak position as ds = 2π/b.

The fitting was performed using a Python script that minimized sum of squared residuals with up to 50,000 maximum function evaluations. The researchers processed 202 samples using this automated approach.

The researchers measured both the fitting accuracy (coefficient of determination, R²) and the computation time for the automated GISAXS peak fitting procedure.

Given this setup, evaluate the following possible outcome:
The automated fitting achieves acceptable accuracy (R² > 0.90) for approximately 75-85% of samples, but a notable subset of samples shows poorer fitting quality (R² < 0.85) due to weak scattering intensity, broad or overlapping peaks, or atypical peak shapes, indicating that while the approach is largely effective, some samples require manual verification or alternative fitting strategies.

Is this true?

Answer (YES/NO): NO